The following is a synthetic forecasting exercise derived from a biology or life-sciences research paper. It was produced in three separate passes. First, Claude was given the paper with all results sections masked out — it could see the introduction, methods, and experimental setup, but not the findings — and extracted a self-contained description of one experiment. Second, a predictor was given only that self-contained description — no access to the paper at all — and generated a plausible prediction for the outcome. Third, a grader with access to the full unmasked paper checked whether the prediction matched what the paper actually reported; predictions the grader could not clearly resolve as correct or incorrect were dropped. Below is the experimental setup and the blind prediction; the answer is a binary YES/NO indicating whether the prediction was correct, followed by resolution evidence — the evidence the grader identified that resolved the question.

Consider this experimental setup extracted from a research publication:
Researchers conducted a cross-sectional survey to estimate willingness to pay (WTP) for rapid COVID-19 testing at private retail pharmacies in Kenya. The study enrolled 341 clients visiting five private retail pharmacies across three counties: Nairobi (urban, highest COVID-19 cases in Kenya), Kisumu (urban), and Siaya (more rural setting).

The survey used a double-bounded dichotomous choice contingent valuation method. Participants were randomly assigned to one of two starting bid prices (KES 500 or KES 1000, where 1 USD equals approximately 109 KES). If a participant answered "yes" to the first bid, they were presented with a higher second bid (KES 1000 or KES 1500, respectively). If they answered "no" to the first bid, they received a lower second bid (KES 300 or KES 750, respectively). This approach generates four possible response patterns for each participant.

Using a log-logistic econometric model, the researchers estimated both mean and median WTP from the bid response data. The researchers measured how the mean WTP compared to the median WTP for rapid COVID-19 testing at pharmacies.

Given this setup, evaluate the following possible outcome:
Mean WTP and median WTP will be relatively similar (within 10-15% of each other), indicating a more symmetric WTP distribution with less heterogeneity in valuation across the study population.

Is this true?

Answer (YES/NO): NO